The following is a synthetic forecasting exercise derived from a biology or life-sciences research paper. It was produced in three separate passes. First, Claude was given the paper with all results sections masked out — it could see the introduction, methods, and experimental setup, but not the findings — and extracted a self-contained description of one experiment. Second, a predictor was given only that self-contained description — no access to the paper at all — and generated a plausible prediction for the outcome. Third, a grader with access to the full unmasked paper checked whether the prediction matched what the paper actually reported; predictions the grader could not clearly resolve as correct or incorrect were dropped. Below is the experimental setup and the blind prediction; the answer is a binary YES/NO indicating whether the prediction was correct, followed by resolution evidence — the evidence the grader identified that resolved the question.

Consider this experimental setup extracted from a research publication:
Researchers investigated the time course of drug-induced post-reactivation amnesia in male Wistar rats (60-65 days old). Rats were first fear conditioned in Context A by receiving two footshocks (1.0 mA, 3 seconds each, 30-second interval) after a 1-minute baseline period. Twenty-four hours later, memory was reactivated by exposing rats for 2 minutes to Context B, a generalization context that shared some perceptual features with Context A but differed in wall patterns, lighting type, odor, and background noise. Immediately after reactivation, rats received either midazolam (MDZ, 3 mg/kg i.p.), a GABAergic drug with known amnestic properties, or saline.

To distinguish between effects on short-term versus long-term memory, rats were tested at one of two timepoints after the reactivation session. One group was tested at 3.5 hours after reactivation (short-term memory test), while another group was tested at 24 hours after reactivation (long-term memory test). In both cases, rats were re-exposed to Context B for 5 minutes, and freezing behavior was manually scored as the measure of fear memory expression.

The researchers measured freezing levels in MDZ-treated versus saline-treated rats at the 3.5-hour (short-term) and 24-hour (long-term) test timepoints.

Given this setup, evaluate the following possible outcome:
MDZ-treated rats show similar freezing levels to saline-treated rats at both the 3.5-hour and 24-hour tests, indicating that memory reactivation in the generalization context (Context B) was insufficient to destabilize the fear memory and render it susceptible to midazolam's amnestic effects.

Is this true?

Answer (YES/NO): NO